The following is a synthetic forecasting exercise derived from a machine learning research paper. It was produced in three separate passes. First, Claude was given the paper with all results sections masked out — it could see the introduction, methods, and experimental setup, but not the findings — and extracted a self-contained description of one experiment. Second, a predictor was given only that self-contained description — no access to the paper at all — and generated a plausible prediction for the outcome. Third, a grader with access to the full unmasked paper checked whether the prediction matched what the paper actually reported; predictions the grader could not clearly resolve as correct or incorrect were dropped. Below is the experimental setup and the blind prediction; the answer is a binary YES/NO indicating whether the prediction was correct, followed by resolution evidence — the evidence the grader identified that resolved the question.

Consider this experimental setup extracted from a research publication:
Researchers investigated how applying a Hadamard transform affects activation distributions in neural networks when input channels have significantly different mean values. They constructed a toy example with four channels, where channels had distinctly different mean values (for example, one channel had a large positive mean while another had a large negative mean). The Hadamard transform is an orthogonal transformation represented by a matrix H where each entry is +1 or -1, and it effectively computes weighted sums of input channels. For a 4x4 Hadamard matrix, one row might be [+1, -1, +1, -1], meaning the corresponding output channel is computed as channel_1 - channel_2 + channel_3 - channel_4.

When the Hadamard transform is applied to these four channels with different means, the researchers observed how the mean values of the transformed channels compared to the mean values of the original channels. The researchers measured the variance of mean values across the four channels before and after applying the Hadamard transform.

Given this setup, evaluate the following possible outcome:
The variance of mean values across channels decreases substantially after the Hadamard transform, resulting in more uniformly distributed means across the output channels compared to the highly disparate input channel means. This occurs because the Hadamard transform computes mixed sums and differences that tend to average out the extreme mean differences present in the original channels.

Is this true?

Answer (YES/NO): NO